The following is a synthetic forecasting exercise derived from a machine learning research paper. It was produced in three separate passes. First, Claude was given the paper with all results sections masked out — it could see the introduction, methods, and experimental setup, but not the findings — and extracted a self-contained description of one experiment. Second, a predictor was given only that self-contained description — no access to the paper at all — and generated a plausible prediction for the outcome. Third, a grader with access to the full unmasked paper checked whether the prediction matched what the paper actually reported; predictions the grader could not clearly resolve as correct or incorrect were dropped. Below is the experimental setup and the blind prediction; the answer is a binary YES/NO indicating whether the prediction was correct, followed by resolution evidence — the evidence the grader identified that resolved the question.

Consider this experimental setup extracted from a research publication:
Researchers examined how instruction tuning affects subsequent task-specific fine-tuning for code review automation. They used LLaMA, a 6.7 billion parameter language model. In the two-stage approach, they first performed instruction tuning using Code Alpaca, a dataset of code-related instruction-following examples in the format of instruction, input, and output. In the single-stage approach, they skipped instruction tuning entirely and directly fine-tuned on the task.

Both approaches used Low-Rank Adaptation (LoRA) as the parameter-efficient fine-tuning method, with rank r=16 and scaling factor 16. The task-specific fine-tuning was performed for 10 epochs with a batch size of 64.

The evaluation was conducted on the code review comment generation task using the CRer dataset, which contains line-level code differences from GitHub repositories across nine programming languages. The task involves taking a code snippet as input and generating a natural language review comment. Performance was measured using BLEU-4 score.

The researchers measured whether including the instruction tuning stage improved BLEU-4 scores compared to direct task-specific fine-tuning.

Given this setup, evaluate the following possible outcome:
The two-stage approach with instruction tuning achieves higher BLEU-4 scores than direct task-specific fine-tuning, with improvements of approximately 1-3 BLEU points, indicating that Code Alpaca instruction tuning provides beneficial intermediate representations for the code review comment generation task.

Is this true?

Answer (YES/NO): NO